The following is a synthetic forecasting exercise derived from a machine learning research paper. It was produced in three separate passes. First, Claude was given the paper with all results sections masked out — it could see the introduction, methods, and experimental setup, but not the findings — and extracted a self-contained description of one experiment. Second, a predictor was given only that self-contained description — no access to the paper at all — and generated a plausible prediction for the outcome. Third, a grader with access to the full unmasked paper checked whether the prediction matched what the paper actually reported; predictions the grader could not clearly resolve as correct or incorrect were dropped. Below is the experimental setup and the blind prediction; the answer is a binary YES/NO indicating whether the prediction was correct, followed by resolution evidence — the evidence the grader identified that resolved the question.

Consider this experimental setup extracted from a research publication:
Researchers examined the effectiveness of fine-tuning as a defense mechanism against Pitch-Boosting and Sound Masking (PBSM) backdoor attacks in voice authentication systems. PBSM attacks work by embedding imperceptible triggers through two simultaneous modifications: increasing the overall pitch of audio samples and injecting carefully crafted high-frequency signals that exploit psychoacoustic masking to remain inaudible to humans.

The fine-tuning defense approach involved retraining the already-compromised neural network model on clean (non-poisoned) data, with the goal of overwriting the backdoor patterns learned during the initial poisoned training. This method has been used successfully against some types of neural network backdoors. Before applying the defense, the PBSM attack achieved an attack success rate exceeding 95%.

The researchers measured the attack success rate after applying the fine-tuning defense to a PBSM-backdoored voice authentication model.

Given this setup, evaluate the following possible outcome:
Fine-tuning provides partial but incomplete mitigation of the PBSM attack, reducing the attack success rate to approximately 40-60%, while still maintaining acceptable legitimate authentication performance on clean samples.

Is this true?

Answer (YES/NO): YES